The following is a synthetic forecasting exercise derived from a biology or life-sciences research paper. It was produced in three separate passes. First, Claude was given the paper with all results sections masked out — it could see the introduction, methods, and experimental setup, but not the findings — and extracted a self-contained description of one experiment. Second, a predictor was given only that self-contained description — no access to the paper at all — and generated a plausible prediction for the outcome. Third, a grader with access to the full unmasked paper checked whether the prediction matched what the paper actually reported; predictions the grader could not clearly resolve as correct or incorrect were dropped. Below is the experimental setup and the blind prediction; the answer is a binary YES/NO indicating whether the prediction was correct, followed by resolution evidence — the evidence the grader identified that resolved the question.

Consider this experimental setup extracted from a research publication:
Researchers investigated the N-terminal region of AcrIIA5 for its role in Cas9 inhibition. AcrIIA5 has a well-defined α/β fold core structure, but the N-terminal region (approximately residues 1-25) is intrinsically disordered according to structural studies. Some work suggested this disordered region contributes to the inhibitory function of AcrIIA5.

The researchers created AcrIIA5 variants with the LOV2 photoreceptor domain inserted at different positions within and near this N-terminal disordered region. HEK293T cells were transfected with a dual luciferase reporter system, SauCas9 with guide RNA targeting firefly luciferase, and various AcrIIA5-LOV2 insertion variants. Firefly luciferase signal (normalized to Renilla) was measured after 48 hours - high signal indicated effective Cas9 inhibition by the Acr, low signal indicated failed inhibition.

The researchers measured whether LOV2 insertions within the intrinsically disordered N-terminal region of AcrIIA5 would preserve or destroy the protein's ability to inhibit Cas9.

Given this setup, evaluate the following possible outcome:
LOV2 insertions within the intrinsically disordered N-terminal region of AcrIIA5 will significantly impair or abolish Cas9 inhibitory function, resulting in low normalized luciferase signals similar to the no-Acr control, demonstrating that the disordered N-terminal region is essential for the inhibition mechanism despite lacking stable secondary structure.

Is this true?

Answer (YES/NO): YES